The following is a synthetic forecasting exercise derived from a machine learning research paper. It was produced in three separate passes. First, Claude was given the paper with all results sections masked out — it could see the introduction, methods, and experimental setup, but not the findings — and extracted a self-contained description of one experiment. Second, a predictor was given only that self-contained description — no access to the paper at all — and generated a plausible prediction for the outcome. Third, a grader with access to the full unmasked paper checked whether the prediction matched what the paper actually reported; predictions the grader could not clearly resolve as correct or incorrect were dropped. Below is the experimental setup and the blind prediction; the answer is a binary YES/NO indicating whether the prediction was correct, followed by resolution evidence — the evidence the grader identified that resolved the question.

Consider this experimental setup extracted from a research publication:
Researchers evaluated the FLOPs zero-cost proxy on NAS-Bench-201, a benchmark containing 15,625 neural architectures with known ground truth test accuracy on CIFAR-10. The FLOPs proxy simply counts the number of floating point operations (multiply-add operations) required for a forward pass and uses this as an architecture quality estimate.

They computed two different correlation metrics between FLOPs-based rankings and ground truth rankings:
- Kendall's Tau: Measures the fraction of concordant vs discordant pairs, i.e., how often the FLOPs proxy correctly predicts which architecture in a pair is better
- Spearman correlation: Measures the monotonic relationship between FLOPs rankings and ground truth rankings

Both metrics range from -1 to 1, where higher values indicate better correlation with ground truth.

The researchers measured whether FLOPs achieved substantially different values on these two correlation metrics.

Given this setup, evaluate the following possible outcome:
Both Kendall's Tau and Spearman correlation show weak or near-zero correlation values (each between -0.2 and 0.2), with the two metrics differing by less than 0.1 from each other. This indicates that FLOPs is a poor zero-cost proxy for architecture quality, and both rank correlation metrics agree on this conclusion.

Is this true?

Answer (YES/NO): NO